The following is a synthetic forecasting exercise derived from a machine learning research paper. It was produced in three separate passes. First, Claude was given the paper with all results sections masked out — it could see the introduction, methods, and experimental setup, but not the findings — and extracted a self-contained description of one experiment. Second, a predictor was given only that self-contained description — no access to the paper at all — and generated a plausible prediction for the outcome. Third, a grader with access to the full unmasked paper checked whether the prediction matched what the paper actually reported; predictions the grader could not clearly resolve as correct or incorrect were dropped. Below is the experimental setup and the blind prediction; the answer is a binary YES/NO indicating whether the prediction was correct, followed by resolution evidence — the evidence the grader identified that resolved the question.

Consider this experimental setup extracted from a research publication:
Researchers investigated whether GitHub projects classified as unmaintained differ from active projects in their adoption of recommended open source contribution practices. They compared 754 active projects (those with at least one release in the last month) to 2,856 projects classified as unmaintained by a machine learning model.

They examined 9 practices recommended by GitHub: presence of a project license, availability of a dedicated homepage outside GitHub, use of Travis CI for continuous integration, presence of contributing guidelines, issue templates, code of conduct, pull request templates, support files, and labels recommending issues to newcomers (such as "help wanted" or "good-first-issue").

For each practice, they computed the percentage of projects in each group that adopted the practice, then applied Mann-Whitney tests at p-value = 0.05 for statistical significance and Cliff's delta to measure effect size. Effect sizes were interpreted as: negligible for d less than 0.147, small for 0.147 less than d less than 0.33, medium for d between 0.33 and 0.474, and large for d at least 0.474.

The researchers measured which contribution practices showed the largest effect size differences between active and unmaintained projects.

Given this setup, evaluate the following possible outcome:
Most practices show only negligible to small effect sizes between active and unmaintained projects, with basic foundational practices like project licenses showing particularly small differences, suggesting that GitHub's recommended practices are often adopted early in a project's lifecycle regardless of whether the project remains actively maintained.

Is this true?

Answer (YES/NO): YES